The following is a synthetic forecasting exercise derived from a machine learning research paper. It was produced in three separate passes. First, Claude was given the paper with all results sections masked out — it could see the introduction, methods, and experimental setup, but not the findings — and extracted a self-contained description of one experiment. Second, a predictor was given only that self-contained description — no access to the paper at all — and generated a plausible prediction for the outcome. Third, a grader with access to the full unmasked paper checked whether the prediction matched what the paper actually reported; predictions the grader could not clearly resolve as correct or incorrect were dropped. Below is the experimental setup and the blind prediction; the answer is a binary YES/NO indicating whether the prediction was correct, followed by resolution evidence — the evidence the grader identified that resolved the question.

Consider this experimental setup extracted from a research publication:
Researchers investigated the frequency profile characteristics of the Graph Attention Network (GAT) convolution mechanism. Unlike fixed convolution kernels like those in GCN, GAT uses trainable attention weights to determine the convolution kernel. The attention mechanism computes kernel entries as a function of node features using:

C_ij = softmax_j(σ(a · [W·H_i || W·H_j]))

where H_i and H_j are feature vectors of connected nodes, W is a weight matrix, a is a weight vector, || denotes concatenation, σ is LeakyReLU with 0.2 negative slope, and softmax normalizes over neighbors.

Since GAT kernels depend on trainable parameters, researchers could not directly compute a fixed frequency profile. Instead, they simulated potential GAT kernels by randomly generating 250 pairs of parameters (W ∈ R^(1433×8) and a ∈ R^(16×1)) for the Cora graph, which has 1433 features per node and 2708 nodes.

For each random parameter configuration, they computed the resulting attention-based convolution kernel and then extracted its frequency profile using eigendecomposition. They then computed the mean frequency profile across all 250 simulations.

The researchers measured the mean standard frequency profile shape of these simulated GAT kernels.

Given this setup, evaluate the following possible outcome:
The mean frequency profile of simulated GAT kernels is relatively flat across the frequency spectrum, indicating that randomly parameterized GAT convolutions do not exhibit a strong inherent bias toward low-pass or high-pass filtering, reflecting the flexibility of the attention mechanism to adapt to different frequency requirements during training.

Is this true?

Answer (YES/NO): NO